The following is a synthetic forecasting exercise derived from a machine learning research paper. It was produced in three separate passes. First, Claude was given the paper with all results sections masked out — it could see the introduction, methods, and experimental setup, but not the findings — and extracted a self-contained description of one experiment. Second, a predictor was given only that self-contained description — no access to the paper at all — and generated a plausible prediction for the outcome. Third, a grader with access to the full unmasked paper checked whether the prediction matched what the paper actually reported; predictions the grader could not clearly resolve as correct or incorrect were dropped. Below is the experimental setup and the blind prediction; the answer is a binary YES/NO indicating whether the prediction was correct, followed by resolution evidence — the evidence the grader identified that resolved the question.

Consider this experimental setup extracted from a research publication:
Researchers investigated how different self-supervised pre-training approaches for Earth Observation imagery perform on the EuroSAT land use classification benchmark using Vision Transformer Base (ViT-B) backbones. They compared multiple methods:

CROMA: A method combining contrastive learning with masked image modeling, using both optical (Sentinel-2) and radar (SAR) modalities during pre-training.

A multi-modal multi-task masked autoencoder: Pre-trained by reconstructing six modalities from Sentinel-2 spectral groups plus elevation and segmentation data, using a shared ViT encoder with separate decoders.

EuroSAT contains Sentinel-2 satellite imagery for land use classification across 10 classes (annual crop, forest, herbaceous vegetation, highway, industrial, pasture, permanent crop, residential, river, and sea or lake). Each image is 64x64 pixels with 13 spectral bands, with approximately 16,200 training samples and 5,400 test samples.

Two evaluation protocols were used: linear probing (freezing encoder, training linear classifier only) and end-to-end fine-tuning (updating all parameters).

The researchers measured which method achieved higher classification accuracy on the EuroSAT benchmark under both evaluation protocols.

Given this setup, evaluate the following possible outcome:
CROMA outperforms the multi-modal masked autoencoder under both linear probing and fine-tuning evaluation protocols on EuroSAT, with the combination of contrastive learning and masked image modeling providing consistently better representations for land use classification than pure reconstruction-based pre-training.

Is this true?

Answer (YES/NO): YES